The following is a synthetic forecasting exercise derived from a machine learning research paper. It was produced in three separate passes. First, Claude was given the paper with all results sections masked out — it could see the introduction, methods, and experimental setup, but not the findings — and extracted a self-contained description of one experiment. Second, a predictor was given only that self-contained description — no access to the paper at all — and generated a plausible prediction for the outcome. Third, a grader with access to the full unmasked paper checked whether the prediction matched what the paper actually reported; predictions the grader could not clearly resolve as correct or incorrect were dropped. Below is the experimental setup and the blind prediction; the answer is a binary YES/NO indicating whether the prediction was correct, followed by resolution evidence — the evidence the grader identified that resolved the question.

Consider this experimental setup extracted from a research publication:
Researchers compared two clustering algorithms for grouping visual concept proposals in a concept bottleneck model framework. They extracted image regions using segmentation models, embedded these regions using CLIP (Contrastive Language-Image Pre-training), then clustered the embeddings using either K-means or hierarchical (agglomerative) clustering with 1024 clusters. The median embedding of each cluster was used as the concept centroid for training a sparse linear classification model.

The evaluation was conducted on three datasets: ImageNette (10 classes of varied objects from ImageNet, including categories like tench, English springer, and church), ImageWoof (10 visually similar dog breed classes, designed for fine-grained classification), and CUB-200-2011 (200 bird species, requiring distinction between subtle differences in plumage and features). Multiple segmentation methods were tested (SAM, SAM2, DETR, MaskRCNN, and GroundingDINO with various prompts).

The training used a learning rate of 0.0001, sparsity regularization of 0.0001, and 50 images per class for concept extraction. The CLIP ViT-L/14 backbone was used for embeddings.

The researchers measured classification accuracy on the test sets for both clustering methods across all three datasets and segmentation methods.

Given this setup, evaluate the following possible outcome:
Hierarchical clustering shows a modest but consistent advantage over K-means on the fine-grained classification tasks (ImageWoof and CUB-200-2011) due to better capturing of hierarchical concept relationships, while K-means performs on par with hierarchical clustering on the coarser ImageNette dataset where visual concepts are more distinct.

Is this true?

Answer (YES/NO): NO